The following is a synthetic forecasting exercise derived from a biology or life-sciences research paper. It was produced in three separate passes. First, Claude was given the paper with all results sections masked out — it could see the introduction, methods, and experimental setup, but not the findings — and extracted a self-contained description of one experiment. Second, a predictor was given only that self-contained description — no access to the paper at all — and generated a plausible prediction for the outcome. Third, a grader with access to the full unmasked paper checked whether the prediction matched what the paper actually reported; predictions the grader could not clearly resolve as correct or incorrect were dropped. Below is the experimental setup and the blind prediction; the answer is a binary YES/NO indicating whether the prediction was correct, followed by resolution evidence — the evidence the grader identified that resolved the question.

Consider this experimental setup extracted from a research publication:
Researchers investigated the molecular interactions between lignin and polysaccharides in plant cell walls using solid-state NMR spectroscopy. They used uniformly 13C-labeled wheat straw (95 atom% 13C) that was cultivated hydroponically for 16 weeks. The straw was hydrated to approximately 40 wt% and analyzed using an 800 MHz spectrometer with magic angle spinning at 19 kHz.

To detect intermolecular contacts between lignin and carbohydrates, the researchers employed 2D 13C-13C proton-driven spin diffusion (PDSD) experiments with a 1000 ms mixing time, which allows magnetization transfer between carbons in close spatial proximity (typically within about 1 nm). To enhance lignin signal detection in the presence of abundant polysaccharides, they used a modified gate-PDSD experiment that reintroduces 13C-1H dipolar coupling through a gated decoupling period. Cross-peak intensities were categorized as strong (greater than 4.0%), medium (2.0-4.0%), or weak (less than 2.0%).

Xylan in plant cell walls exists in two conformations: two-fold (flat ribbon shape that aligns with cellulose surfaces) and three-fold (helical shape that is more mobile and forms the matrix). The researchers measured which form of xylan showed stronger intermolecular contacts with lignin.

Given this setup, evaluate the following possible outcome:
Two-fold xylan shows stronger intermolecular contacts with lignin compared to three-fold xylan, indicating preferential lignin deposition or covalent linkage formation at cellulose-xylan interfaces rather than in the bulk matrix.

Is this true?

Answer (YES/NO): NO